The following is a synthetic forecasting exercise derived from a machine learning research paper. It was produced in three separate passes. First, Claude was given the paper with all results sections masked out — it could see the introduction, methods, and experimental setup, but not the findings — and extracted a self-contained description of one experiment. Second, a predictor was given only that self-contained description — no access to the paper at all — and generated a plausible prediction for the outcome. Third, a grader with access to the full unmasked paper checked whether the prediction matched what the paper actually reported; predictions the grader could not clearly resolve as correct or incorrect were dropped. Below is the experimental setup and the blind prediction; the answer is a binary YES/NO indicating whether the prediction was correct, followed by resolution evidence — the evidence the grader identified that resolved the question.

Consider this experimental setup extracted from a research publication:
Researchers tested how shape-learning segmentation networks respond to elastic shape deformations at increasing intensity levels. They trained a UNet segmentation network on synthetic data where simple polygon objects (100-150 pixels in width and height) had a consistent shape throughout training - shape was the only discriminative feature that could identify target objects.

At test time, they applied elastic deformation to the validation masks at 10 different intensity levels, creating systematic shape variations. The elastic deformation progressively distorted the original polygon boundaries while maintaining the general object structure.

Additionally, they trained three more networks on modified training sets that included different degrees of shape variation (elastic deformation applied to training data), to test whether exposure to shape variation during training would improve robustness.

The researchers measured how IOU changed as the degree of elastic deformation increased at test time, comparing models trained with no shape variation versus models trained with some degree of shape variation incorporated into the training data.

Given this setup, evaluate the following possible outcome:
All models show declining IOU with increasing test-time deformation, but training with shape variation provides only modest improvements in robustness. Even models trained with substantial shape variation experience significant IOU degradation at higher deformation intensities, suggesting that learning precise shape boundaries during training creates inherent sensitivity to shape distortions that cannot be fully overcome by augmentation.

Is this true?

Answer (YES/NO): NO